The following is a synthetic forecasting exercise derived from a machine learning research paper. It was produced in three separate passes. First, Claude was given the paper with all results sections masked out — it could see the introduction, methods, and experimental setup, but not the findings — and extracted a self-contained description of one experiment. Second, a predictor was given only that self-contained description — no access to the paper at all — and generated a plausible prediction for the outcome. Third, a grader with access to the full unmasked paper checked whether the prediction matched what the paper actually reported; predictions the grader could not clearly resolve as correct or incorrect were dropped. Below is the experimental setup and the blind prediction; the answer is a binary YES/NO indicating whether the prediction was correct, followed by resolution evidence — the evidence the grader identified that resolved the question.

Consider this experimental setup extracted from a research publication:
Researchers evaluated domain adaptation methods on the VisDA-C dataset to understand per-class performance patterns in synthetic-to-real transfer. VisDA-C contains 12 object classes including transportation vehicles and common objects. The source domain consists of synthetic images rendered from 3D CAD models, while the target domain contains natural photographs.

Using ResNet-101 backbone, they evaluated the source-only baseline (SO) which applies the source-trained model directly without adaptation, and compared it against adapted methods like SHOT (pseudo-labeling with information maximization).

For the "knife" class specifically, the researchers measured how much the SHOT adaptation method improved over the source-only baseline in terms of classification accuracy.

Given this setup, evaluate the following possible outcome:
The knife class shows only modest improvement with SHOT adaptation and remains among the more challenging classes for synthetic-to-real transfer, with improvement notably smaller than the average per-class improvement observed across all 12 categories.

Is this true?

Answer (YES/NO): NO